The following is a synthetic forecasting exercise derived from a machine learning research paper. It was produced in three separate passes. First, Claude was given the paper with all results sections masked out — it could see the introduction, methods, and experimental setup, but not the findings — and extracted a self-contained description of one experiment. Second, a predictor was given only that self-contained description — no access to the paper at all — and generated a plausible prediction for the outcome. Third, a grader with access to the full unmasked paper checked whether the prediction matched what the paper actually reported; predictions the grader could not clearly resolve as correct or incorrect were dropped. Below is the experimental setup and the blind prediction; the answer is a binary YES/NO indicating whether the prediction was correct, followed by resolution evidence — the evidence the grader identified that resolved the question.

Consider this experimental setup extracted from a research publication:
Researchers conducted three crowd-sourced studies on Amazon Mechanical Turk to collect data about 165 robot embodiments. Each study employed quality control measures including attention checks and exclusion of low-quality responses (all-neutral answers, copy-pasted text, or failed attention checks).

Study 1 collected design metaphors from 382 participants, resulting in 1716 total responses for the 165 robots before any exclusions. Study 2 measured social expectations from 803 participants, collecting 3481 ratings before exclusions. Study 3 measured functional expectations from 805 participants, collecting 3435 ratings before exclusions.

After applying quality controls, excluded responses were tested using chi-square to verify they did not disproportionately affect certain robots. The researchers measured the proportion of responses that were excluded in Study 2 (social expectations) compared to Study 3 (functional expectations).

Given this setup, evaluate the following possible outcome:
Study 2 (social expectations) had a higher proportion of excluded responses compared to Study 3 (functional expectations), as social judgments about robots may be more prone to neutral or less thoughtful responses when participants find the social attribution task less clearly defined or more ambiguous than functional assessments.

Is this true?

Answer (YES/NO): NO